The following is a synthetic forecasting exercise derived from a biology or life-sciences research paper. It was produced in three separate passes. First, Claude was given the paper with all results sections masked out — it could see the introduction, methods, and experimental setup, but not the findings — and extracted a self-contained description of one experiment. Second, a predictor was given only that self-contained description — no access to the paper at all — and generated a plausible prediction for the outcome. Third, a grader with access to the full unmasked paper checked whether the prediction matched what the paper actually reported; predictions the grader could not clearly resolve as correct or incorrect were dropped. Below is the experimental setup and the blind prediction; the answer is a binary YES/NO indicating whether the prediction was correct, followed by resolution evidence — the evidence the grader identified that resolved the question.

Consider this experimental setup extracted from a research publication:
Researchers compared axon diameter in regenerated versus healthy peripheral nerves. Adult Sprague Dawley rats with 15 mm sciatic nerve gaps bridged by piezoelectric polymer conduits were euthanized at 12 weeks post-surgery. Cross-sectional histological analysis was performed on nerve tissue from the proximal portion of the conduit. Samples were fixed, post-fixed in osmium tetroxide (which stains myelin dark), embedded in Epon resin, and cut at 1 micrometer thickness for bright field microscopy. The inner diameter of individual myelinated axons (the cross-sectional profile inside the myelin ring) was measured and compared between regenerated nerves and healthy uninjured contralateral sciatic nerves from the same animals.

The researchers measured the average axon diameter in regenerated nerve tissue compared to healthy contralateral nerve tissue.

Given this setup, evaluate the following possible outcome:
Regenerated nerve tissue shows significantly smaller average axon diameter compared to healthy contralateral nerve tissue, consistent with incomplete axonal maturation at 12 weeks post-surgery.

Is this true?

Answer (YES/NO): YES